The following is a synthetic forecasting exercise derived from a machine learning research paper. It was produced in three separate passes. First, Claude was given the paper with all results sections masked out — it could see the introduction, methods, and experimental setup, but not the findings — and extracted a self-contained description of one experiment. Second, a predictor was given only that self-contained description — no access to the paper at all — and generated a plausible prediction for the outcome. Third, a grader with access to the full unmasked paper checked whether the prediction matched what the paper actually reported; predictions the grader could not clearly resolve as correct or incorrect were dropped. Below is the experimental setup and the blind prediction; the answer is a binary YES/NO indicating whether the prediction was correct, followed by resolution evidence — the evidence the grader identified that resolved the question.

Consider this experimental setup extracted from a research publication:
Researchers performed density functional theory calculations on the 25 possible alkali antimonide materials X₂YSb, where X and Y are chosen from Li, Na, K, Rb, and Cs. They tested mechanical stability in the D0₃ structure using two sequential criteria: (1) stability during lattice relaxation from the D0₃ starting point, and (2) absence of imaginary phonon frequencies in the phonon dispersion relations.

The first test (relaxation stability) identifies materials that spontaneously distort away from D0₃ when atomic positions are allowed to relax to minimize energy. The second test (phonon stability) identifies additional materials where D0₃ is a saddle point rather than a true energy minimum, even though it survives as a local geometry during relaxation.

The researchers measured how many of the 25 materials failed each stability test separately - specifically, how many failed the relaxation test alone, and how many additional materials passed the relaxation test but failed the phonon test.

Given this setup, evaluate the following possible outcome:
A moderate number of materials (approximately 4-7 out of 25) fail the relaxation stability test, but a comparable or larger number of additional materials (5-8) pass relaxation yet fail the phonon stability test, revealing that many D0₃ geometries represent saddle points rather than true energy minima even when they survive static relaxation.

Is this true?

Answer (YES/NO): NO